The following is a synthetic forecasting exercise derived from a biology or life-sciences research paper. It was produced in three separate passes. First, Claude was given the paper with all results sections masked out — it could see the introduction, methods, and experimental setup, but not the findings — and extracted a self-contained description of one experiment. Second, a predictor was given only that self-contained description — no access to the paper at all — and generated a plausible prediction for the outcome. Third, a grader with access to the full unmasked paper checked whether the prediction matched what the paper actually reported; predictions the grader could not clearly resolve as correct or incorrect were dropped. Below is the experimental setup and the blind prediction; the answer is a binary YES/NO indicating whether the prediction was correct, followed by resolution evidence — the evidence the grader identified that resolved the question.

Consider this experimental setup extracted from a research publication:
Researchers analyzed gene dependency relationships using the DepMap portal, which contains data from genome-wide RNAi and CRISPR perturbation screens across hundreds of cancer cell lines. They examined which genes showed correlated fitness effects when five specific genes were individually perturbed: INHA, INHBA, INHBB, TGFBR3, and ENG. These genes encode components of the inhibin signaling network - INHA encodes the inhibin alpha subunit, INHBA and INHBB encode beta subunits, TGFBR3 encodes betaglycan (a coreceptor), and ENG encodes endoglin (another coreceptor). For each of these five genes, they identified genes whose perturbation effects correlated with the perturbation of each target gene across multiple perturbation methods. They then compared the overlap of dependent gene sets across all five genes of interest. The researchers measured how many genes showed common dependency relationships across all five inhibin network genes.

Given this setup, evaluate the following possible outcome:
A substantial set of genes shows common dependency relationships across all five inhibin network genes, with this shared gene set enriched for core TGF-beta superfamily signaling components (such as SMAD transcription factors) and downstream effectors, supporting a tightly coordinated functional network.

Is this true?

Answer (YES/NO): NO